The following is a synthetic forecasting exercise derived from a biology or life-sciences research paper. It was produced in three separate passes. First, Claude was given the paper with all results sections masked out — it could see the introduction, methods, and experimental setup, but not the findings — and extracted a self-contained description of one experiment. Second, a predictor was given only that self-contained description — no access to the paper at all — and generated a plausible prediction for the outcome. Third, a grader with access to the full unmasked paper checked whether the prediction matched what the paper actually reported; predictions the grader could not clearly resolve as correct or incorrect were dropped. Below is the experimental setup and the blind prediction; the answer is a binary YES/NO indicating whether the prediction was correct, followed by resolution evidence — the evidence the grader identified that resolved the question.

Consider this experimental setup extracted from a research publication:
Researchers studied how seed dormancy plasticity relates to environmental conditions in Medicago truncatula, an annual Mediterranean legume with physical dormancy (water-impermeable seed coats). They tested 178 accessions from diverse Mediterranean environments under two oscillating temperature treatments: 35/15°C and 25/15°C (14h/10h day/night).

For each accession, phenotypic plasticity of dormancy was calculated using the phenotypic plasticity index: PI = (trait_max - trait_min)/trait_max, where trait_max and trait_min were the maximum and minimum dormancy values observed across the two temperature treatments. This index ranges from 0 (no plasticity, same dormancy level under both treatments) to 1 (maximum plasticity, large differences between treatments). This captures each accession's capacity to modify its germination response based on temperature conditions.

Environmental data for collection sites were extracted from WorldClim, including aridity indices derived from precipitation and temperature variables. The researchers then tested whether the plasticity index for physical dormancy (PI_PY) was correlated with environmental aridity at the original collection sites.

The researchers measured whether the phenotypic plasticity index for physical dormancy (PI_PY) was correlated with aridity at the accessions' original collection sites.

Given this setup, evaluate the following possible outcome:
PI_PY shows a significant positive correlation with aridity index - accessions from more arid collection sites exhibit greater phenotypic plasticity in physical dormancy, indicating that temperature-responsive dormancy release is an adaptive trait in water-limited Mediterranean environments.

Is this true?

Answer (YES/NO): YES